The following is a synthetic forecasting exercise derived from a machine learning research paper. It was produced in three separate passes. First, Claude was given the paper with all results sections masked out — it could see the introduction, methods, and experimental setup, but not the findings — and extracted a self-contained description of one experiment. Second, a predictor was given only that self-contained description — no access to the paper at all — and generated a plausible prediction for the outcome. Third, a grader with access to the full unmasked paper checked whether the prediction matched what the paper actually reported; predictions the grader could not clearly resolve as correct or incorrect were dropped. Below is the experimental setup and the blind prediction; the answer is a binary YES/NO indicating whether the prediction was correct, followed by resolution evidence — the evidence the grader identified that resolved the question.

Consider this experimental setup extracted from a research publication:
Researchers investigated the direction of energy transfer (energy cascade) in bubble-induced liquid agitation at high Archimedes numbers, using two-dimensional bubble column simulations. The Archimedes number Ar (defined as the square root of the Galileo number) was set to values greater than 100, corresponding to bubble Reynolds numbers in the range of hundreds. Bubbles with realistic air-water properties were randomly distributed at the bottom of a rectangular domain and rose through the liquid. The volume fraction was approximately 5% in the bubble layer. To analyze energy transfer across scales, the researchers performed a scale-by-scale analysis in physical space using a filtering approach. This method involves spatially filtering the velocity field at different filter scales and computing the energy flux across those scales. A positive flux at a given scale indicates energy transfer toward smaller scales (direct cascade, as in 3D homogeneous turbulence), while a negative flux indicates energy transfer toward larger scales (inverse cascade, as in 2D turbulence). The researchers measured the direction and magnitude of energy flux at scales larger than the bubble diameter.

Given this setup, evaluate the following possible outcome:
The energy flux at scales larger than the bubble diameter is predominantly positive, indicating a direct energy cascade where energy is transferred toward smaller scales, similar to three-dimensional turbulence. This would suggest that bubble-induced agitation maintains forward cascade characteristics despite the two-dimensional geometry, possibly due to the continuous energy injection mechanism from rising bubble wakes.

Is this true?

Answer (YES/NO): NO